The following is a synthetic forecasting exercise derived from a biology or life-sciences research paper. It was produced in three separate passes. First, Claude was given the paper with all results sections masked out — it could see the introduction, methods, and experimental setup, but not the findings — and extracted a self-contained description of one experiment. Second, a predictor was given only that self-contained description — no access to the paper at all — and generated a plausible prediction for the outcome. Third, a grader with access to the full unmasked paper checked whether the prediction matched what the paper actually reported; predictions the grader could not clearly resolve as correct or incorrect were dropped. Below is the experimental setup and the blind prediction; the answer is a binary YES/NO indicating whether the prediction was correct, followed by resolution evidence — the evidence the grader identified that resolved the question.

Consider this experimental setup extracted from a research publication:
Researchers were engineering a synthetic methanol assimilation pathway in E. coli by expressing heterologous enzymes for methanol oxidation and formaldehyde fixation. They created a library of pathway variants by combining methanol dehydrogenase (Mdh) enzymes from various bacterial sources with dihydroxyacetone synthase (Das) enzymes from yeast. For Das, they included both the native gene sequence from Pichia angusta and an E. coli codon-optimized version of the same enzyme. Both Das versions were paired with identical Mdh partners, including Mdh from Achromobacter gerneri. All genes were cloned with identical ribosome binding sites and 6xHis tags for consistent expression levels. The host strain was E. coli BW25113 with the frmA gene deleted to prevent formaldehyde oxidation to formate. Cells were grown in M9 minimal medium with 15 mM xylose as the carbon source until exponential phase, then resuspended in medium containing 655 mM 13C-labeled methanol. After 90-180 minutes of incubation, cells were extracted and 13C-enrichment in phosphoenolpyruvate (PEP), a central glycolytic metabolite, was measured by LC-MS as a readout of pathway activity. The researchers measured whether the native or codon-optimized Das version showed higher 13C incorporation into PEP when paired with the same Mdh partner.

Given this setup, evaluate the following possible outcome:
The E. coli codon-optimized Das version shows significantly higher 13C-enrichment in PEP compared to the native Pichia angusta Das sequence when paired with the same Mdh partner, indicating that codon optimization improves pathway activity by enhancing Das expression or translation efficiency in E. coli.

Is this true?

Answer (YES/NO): YES